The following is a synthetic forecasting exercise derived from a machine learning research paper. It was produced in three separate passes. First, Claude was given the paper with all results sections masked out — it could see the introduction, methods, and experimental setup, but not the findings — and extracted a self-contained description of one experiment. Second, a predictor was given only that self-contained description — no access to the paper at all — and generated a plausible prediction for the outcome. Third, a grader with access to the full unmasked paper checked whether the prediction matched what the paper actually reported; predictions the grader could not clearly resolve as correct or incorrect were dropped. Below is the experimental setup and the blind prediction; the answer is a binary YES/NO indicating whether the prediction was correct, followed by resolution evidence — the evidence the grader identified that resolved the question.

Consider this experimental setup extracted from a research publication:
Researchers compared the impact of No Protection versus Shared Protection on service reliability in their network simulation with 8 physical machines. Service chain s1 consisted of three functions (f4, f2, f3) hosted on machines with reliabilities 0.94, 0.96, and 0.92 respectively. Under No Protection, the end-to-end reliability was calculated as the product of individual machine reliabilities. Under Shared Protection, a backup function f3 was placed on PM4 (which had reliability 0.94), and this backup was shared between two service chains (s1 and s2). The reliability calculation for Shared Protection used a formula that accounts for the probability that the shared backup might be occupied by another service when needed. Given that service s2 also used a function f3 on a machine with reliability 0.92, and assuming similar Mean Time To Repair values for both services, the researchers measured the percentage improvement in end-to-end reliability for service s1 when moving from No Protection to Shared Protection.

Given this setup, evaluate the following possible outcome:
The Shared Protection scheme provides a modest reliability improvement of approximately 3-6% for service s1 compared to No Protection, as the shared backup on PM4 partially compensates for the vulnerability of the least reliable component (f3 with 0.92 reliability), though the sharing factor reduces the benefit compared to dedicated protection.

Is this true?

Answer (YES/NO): NO